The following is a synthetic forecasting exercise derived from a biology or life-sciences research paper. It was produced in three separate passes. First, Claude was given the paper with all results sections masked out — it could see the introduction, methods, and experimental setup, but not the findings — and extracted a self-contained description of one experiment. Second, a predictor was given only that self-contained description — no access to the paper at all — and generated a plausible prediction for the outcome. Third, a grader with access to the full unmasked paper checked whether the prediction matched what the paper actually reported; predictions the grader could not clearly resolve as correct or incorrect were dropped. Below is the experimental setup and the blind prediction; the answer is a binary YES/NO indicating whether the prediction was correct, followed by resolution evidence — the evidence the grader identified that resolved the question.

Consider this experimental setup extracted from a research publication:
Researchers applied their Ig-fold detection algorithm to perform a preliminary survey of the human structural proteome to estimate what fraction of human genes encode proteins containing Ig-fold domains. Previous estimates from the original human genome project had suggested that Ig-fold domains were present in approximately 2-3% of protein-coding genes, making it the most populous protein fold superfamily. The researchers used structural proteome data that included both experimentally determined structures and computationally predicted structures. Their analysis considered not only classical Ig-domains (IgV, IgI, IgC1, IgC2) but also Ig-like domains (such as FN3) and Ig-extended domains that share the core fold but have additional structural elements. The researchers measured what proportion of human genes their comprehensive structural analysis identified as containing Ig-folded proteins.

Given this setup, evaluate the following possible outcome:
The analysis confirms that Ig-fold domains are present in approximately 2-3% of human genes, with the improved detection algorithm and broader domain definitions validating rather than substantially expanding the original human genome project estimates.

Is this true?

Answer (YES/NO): NO